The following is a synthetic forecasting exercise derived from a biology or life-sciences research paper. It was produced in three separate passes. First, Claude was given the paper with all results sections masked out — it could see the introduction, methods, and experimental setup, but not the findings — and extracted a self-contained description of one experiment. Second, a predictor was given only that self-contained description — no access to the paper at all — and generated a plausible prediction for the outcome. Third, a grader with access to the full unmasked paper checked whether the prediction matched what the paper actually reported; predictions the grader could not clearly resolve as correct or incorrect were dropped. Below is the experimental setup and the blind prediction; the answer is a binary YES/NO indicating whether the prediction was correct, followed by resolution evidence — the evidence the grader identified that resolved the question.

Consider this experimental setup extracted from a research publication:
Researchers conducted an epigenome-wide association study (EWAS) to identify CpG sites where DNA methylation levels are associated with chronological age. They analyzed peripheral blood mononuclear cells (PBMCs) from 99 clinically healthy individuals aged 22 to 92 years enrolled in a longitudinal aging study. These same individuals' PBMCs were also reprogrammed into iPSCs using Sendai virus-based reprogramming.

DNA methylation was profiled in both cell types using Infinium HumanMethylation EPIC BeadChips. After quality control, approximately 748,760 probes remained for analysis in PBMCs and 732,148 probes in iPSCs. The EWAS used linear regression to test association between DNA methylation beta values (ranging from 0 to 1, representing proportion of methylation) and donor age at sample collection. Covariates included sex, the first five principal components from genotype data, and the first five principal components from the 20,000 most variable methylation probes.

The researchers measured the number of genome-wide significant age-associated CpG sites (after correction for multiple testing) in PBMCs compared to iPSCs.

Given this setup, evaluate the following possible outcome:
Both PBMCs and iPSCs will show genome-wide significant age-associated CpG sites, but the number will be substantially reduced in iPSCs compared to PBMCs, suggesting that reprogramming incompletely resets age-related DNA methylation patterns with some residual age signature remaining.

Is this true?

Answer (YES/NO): NO